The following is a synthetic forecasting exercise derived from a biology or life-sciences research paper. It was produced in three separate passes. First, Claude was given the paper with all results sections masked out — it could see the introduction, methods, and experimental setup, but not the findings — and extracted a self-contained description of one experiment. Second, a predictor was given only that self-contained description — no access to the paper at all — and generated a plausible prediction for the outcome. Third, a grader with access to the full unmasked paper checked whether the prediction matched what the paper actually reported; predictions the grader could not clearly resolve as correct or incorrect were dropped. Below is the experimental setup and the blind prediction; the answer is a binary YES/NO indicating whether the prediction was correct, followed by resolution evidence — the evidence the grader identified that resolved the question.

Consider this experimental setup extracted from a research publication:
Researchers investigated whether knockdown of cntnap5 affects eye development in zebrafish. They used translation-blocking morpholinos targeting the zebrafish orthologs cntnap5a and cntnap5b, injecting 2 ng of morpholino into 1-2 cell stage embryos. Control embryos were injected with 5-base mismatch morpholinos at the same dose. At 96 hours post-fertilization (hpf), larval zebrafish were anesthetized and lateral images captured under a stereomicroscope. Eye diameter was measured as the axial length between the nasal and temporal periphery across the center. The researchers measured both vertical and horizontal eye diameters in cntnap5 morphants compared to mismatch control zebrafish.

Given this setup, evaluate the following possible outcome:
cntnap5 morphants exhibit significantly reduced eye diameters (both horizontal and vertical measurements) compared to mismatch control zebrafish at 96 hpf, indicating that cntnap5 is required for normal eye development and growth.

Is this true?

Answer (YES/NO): YES